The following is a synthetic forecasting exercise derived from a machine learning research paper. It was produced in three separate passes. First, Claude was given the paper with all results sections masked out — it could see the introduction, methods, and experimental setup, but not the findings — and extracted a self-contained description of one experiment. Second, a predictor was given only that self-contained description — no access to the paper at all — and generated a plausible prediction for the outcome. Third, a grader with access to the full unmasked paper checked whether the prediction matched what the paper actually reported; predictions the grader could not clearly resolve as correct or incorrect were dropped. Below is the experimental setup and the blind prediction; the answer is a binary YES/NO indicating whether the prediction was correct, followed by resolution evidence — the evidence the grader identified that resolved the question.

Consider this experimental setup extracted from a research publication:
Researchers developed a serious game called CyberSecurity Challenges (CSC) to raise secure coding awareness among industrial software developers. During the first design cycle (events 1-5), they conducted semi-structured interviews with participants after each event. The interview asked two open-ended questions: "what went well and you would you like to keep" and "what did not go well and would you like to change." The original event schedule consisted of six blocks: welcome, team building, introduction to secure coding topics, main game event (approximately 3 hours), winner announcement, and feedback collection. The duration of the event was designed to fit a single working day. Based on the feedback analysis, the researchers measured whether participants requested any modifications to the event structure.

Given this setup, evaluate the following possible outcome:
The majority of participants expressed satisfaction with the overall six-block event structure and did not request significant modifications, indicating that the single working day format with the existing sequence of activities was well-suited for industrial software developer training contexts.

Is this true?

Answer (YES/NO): NO